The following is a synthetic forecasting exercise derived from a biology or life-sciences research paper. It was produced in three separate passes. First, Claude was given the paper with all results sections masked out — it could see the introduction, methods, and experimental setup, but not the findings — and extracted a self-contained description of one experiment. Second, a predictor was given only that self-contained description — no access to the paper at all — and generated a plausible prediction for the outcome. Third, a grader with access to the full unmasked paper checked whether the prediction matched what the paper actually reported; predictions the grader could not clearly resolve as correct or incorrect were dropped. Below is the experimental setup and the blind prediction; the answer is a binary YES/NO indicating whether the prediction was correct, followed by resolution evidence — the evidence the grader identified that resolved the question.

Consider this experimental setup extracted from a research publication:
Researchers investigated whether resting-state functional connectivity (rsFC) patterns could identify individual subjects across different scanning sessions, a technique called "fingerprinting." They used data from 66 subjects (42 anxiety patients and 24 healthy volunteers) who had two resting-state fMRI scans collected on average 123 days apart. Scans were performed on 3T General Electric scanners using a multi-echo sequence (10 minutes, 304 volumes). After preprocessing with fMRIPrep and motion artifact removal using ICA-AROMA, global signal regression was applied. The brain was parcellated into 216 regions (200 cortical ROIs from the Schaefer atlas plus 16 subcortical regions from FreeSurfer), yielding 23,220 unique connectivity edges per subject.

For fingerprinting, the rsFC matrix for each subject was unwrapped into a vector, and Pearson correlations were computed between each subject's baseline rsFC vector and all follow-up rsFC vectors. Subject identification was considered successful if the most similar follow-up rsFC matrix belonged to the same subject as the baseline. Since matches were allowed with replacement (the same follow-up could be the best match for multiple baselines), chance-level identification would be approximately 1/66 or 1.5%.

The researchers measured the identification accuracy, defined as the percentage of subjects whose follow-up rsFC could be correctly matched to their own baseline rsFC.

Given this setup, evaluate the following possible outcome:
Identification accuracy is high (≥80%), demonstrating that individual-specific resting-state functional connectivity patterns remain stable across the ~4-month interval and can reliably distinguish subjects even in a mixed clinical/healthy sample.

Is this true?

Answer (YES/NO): YES